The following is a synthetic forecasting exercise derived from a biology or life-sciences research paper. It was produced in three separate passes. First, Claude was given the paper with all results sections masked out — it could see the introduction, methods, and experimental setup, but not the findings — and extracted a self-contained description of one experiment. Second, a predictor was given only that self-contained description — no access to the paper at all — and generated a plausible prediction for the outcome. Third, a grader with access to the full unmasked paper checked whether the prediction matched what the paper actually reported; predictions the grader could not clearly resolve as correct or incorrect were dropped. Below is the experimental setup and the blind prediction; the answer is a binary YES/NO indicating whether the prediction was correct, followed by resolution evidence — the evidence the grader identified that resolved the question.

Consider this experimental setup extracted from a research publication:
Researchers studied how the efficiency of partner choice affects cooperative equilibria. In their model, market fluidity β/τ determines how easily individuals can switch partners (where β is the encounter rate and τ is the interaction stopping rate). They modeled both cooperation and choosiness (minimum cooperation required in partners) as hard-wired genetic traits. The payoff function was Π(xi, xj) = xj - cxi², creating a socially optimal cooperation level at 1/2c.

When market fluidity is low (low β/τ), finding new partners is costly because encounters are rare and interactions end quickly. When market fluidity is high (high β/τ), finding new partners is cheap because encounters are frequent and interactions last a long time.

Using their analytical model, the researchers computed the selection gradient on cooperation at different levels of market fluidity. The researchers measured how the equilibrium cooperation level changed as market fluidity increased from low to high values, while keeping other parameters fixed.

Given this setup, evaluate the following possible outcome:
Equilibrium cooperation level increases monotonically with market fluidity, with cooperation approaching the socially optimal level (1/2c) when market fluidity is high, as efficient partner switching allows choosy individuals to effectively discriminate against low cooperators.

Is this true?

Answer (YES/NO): NO